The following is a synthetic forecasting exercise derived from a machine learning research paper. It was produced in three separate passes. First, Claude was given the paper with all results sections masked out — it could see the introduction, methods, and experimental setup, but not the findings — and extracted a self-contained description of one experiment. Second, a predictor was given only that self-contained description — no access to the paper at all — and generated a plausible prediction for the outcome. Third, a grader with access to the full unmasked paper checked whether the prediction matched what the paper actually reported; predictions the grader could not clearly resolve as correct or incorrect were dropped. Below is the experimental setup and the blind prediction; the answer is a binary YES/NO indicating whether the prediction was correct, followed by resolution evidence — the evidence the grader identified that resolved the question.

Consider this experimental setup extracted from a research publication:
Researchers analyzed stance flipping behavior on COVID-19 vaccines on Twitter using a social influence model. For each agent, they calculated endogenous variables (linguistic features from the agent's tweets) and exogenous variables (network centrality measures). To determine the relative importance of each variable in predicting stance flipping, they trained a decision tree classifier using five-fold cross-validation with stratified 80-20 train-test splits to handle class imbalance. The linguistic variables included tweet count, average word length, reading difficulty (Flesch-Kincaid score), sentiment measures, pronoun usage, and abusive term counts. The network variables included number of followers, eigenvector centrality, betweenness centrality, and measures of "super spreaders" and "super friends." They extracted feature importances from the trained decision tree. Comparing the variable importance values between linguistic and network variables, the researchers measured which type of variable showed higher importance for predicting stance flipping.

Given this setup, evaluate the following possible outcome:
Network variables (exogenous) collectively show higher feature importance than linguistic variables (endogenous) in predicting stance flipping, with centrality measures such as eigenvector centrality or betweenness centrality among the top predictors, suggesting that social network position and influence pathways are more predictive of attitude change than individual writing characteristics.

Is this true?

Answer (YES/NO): NO